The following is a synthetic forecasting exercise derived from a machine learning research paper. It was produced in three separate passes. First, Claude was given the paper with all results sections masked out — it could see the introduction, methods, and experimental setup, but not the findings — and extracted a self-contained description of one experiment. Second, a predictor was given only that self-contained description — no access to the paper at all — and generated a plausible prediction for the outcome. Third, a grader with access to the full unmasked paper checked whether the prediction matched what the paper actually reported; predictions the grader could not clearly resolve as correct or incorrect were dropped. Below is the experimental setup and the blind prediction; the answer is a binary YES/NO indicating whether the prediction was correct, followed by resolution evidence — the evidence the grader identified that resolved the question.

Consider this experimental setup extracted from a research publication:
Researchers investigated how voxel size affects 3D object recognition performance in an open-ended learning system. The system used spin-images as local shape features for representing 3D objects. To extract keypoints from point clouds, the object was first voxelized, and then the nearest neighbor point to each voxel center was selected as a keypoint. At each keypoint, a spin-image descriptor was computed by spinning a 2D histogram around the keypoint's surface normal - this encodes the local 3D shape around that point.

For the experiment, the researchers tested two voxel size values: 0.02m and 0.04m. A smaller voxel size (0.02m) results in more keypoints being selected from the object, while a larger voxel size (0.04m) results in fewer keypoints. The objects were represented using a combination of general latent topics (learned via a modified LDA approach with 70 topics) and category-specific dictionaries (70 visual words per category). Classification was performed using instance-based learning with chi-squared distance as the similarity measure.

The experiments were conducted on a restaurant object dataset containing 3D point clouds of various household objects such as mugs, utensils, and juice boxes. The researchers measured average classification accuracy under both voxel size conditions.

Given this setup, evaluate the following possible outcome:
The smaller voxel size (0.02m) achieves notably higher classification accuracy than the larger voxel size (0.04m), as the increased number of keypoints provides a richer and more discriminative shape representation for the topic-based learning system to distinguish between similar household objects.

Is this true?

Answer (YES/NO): YES